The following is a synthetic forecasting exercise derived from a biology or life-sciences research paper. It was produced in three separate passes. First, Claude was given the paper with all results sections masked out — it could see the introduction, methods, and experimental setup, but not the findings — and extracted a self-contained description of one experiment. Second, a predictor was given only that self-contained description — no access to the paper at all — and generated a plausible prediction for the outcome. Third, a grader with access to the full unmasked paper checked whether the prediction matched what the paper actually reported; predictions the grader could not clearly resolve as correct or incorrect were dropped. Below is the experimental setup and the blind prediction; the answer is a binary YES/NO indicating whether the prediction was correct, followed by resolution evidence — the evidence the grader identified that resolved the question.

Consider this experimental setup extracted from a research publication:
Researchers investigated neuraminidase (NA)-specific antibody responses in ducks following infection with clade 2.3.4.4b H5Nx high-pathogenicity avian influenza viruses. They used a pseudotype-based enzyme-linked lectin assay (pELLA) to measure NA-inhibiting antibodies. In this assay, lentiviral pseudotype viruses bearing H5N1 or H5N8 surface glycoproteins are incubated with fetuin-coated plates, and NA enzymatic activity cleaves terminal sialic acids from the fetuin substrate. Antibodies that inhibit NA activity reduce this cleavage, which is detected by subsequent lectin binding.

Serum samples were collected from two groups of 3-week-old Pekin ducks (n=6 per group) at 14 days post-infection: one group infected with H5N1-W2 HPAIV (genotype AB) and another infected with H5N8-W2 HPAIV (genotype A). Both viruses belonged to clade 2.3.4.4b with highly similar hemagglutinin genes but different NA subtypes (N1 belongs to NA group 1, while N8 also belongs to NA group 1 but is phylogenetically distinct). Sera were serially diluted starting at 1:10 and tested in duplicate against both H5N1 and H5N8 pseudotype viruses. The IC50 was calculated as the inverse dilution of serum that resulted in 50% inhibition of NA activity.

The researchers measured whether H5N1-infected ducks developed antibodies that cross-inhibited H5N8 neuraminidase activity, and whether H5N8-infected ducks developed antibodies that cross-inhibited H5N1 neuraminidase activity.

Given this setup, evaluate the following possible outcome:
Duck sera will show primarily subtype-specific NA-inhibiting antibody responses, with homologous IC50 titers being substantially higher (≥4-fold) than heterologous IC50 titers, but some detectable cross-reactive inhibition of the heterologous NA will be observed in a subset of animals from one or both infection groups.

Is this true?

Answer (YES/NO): NO